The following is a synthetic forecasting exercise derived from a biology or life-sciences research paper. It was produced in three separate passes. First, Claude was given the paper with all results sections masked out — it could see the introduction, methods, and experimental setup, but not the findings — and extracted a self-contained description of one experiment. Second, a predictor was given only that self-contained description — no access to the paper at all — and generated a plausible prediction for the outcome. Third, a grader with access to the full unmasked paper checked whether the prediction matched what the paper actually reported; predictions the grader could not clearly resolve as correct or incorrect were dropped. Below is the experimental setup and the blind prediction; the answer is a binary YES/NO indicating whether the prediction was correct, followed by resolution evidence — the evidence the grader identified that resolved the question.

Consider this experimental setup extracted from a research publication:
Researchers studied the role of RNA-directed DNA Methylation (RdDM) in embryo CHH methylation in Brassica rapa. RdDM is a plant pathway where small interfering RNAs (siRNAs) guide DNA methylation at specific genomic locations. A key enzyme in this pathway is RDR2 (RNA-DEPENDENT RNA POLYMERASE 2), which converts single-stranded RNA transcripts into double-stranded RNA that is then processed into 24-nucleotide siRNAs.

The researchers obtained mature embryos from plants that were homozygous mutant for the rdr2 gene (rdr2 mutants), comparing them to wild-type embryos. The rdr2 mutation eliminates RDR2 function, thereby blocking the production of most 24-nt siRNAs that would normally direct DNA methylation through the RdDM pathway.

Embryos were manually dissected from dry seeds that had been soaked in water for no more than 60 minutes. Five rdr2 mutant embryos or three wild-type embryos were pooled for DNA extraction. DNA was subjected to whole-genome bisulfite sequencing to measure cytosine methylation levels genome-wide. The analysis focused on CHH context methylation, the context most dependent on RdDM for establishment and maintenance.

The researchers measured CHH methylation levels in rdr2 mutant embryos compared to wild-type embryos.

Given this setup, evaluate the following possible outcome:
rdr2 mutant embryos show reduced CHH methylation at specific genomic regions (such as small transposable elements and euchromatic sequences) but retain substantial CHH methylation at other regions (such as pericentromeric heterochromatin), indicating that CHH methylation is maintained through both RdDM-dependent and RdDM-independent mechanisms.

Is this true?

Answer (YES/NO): NO